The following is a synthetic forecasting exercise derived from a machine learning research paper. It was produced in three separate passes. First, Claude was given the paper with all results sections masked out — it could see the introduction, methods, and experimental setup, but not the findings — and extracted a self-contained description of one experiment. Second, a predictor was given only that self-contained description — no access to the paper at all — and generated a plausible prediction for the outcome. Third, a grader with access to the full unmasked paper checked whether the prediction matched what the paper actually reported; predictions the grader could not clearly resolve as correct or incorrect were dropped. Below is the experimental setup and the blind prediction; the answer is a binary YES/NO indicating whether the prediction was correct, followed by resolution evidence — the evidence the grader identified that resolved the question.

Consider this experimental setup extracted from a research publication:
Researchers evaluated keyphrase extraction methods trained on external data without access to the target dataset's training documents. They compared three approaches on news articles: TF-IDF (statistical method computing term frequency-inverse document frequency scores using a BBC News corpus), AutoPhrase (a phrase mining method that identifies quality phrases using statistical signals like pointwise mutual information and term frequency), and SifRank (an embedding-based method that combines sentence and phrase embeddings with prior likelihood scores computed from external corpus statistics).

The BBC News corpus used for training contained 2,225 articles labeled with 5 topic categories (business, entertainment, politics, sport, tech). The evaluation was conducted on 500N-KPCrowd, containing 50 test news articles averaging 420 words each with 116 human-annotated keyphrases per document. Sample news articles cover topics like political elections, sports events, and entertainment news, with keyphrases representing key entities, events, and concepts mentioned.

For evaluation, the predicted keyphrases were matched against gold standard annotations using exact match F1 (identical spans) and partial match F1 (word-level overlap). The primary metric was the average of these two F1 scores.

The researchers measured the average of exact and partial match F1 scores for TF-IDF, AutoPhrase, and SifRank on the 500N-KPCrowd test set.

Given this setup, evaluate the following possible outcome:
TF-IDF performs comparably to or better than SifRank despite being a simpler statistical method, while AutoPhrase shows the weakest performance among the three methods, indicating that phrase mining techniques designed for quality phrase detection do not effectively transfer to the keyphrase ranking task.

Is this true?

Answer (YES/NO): NO